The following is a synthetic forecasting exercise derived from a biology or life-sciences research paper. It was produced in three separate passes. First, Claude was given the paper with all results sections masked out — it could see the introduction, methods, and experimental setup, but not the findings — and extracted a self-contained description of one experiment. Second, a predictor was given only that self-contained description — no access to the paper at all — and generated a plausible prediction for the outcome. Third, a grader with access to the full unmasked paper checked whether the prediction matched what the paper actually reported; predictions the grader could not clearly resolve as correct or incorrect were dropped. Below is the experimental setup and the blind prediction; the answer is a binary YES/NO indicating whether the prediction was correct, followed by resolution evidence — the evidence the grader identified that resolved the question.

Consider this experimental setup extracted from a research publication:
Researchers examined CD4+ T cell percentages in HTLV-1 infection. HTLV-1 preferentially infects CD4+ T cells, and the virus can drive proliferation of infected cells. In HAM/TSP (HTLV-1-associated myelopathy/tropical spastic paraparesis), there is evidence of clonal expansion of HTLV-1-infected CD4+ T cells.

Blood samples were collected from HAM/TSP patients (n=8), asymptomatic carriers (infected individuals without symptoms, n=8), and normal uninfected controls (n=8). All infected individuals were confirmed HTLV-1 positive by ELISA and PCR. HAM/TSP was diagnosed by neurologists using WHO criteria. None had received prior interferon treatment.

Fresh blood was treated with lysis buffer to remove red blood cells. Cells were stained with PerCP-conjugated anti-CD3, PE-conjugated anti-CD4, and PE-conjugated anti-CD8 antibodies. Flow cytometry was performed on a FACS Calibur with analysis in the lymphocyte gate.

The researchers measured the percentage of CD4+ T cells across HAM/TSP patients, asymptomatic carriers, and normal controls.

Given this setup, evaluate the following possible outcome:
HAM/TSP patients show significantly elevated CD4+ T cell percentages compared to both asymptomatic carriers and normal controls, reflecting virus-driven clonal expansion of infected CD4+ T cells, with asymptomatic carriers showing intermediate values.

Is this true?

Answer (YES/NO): NO